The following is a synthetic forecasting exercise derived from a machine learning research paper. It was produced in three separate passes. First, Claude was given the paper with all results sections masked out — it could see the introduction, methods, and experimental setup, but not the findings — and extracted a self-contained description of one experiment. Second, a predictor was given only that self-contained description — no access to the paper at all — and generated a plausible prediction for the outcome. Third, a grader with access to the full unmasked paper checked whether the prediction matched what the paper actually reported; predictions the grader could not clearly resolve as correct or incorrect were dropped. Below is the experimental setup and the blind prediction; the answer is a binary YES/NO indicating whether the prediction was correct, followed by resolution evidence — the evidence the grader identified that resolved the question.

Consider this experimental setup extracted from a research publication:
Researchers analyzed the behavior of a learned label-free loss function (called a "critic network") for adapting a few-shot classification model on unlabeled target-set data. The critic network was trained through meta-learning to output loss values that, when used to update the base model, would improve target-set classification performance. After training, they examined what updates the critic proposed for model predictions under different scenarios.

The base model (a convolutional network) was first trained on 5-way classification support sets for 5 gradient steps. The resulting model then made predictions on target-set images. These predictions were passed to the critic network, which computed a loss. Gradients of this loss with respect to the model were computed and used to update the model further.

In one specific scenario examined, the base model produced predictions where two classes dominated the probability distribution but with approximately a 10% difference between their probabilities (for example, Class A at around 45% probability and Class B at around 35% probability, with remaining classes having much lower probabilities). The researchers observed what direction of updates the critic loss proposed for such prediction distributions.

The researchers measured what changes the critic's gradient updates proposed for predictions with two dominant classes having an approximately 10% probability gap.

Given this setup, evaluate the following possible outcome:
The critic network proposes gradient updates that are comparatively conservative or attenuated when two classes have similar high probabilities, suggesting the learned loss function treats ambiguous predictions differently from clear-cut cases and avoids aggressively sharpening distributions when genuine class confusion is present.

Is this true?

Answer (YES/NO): NO